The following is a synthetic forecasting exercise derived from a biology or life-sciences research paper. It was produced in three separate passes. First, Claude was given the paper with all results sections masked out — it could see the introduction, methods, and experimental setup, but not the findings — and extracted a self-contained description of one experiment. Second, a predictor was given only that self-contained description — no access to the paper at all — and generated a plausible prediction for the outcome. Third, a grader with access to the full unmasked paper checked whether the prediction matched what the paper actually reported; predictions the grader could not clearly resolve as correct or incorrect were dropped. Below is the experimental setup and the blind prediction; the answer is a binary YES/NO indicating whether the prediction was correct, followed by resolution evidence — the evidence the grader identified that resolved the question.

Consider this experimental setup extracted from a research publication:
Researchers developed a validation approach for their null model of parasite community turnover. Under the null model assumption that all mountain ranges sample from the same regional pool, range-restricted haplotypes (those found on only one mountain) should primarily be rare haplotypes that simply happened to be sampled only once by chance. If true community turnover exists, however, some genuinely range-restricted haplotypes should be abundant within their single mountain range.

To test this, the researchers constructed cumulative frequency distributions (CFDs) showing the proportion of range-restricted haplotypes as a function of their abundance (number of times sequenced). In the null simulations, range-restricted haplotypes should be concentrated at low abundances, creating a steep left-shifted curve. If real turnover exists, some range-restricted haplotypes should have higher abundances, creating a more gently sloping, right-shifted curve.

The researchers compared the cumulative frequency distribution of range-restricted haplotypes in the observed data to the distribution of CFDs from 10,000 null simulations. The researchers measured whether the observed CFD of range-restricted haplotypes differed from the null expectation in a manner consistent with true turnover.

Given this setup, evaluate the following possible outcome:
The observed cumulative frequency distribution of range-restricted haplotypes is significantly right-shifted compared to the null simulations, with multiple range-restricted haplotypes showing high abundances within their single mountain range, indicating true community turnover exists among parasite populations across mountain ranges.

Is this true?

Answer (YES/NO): YES